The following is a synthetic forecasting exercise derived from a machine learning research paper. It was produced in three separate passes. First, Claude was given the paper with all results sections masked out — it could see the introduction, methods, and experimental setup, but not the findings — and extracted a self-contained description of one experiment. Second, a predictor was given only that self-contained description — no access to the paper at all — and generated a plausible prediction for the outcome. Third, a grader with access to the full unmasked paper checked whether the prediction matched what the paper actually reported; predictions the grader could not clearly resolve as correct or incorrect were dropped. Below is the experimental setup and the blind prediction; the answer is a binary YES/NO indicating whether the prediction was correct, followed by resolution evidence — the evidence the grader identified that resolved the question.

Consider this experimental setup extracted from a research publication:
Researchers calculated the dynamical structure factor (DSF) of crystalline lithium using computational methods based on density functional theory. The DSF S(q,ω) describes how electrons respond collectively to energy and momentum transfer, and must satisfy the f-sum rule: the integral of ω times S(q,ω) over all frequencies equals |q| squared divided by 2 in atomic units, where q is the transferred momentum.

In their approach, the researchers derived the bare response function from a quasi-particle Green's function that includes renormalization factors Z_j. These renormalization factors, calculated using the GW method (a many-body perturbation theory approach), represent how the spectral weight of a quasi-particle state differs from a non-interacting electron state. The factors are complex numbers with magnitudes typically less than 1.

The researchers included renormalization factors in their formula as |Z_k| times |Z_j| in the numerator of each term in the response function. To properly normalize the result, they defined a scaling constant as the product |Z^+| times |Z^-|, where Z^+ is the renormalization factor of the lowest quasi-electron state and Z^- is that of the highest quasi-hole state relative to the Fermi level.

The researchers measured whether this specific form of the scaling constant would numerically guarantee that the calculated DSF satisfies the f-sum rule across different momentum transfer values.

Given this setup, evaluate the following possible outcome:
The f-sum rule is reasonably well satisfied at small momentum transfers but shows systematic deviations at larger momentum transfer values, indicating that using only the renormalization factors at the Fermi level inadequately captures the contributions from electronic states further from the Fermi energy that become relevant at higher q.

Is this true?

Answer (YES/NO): NO